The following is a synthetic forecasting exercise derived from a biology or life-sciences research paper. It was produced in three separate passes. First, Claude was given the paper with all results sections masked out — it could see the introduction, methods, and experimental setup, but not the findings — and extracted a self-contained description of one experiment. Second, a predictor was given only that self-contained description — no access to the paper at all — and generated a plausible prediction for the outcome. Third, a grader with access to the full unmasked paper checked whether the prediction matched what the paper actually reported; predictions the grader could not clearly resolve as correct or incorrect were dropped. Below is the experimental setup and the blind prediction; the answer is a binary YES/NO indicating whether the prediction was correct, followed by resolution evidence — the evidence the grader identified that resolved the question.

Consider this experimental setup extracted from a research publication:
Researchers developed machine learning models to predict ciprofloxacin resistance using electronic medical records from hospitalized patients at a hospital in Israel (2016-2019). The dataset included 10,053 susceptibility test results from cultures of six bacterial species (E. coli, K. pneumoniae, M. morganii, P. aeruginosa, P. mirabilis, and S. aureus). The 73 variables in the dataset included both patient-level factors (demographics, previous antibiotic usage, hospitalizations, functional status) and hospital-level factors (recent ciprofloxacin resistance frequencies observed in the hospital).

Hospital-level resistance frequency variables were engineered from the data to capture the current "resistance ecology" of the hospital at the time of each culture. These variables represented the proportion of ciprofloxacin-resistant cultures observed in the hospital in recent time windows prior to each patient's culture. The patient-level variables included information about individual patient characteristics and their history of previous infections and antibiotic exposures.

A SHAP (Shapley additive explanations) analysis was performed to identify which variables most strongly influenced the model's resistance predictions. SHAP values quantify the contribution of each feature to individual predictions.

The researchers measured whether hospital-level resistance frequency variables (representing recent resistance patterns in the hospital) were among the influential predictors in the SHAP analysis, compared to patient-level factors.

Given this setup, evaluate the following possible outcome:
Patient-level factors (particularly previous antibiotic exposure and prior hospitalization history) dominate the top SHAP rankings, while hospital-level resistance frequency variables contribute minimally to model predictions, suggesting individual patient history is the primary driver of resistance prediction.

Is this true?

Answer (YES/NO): NO